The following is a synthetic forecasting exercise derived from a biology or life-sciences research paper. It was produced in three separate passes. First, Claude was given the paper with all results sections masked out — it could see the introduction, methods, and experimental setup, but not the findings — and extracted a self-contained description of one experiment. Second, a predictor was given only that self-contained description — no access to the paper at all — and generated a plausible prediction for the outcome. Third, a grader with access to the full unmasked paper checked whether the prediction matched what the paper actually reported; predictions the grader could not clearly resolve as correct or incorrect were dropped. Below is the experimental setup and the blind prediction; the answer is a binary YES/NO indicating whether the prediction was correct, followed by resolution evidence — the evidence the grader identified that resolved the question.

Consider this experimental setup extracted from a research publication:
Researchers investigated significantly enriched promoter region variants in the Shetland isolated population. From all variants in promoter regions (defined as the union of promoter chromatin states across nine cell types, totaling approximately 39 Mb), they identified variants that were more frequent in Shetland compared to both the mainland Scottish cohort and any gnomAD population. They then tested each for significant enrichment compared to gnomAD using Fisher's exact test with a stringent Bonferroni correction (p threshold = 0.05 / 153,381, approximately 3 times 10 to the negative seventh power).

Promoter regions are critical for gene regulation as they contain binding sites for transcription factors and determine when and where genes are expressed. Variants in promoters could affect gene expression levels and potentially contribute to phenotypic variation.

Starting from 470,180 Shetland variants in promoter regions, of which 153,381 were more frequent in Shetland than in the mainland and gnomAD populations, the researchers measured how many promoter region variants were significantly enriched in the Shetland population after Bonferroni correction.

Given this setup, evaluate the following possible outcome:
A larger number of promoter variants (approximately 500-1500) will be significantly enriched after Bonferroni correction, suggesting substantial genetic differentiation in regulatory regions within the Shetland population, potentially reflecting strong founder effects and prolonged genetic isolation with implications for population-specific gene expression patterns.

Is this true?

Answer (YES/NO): NO